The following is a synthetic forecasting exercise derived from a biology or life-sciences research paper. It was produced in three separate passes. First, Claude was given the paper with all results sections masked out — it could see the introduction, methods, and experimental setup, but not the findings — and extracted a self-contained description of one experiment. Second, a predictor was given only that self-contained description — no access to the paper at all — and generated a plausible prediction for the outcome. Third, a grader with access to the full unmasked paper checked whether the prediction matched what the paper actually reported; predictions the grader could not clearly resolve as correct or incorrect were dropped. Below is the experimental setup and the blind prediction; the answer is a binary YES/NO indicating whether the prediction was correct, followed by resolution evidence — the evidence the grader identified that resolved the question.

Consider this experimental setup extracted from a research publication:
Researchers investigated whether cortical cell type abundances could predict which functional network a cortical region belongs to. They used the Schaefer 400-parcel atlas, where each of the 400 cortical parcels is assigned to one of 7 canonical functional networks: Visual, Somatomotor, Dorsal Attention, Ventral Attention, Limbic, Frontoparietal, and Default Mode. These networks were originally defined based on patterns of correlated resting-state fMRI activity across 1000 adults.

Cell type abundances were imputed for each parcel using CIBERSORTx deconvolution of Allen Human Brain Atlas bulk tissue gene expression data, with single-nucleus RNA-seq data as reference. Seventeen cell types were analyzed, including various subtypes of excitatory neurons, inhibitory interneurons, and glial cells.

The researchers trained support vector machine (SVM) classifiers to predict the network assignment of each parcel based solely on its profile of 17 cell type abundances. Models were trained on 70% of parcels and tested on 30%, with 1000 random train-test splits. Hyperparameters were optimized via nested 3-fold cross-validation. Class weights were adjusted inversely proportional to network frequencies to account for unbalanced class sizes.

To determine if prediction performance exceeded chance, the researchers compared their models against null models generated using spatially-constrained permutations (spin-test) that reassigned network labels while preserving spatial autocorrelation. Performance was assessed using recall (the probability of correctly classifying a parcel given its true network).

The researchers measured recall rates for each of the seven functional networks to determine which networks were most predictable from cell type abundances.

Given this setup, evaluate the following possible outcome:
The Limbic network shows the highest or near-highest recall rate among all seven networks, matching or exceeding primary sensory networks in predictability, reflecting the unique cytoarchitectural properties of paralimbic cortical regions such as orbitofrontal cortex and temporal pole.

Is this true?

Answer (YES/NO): YES